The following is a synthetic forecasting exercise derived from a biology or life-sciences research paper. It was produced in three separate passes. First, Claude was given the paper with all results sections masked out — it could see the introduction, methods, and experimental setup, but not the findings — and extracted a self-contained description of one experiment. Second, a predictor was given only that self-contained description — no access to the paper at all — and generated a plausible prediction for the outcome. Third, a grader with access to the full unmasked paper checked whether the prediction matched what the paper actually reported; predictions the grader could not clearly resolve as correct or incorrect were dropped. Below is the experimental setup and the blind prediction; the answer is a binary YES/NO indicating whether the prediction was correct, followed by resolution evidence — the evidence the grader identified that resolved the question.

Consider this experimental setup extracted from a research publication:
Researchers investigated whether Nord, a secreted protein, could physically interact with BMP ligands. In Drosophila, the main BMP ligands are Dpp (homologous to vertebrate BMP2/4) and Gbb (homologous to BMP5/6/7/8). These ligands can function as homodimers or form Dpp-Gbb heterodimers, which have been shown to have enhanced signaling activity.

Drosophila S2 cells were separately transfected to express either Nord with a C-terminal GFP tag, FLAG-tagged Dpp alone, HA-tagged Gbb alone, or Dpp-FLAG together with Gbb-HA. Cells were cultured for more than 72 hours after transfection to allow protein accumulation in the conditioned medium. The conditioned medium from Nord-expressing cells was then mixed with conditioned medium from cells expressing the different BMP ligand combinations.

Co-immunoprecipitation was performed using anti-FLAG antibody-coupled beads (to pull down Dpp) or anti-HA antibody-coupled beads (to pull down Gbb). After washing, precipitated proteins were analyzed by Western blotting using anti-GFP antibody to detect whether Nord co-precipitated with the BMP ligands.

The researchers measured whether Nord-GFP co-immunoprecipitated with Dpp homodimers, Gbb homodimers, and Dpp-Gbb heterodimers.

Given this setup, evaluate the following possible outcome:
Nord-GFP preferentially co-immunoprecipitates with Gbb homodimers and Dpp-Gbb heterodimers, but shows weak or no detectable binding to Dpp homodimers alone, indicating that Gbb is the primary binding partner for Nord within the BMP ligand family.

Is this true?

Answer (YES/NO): NO